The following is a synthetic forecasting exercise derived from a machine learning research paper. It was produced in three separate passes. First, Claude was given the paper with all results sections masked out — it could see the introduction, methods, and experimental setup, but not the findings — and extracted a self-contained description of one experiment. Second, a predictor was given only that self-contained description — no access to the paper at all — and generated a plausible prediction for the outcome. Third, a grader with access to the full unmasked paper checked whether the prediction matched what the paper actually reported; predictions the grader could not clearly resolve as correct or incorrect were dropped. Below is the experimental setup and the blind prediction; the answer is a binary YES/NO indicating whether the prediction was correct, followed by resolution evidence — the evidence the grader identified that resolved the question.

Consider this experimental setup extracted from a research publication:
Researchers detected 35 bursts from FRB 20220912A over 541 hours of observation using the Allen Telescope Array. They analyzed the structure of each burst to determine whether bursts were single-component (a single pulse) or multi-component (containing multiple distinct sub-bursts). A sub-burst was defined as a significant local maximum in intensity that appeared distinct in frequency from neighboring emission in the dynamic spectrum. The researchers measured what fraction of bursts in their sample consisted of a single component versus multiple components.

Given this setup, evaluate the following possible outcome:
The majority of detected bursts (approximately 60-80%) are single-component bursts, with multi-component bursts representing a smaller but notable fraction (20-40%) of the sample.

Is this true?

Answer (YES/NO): NO